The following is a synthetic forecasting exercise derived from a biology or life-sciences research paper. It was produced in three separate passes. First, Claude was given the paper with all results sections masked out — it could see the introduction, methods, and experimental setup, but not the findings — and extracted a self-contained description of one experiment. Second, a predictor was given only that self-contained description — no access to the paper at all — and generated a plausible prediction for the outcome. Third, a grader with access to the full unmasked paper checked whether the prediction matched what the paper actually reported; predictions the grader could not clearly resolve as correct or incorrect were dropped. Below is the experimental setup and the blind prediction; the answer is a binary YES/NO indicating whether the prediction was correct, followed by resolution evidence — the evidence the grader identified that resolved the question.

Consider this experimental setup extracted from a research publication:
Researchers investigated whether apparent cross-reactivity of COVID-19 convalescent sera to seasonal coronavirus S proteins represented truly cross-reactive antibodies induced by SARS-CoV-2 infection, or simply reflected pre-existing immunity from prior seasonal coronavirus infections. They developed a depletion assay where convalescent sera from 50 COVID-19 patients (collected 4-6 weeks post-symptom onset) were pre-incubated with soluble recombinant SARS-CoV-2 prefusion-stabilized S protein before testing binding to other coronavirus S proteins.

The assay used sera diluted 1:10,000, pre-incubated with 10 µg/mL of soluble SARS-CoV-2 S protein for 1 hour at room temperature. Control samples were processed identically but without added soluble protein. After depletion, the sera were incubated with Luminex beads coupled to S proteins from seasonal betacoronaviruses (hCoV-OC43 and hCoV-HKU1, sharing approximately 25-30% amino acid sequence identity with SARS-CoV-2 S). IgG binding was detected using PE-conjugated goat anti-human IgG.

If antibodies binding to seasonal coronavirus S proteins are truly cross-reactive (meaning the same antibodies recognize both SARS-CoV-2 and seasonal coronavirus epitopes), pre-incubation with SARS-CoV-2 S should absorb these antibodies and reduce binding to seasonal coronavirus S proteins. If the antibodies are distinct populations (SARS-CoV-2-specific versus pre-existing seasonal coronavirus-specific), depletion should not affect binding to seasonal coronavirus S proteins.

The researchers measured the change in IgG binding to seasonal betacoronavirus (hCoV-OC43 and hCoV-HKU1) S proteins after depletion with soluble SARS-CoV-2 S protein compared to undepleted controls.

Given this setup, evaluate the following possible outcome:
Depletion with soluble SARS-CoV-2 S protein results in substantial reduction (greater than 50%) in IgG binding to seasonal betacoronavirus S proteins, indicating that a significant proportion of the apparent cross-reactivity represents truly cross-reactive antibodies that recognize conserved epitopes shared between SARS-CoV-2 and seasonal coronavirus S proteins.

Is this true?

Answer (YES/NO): NO